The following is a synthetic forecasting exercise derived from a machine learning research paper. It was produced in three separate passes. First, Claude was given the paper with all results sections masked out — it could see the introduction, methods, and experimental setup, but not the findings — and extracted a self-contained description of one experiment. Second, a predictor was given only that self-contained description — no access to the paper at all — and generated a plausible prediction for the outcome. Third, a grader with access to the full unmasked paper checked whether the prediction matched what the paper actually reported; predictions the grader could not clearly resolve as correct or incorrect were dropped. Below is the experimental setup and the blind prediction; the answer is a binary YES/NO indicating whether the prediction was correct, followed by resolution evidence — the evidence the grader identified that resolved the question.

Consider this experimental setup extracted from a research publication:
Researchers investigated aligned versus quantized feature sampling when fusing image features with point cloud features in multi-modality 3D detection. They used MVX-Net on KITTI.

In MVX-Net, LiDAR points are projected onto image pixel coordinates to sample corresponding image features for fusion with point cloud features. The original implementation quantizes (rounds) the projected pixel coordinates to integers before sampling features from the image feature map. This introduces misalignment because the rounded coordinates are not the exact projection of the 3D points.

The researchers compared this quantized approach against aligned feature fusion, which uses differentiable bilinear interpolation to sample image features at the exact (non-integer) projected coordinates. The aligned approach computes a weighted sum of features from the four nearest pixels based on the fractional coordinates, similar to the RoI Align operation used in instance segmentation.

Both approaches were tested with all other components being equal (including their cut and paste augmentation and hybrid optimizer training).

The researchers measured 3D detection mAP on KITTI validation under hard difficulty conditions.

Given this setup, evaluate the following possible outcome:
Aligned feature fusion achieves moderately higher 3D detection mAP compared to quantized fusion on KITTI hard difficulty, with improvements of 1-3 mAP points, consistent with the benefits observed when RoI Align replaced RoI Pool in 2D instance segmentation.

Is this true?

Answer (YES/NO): NO